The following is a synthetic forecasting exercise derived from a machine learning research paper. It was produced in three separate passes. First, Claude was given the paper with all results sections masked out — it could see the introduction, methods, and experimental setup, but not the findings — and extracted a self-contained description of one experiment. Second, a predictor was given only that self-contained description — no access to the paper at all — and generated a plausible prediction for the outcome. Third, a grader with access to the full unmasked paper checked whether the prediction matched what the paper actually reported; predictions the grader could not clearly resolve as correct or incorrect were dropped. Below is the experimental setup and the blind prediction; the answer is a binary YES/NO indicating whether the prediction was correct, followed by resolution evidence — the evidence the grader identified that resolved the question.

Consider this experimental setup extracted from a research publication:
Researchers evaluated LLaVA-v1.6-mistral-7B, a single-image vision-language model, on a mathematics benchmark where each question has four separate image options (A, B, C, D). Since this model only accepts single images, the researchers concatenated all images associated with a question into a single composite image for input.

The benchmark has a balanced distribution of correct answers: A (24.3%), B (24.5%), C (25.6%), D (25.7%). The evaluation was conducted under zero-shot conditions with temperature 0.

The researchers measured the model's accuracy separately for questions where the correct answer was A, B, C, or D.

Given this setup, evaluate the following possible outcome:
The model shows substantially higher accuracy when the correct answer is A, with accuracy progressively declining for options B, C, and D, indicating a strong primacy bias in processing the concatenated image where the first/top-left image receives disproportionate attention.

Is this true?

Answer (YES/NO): NO